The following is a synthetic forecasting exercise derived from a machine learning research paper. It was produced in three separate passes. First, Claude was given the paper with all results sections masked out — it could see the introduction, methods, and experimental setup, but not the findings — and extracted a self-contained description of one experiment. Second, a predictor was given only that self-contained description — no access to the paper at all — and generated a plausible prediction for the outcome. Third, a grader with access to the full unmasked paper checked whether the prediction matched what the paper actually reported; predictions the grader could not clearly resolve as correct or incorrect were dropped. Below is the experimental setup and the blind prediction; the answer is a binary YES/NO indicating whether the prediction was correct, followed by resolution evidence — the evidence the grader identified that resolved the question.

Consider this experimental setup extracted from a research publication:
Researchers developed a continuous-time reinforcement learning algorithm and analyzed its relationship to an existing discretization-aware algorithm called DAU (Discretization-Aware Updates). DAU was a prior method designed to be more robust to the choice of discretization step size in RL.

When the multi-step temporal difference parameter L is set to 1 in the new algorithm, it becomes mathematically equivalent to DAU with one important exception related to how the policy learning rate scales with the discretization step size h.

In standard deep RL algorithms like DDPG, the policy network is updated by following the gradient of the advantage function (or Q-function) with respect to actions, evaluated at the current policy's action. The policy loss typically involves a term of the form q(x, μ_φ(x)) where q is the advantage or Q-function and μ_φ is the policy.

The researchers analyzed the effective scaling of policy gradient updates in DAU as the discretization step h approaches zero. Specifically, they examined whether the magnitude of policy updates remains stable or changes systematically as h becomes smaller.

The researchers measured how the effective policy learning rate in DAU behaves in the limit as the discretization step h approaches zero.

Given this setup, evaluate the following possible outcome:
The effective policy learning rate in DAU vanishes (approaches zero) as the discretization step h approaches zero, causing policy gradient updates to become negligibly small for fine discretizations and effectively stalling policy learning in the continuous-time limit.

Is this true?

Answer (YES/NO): YES